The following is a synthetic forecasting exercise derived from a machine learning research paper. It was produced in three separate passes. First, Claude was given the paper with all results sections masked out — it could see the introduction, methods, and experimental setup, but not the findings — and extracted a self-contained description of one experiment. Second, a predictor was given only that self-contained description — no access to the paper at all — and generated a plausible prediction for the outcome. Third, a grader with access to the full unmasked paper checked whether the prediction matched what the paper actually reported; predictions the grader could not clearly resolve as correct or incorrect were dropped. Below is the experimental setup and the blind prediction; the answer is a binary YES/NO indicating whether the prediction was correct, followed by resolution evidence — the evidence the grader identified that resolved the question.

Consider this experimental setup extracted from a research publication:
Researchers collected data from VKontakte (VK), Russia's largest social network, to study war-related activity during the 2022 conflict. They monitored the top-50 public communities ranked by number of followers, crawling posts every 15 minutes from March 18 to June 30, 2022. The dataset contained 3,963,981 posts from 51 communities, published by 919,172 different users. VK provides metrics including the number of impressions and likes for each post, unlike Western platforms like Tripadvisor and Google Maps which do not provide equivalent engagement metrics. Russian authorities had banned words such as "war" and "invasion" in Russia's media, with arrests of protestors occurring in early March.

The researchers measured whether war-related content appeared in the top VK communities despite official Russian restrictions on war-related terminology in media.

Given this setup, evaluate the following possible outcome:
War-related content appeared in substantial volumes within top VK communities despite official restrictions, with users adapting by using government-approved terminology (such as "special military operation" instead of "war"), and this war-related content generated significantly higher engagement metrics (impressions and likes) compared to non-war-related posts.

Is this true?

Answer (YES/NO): NO